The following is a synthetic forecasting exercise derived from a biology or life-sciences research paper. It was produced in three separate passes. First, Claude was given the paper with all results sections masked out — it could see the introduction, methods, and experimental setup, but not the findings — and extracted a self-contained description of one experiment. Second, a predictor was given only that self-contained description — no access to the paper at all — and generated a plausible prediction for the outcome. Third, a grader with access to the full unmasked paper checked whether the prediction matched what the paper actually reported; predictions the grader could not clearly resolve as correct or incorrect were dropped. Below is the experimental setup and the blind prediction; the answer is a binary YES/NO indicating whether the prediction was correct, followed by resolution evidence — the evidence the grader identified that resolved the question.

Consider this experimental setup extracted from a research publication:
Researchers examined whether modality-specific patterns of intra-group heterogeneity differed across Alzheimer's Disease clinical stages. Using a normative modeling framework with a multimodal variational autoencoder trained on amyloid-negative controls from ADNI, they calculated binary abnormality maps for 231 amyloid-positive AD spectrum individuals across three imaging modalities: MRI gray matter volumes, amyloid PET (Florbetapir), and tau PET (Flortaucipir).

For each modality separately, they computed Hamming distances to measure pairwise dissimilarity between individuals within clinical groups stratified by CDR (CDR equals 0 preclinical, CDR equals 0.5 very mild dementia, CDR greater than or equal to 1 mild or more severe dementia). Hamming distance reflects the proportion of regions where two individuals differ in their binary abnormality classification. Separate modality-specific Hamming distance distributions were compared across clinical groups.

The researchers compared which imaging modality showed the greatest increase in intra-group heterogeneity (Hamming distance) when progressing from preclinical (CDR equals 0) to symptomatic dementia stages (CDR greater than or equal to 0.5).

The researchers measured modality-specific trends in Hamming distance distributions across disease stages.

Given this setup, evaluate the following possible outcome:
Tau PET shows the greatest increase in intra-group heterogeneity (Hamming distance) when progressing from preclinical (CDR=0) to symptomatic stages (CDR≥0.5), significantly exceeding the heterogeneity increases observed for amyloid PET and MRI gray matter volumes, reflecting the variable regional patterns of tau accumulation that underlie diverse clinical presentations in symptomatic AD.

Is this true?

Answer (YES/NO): NO